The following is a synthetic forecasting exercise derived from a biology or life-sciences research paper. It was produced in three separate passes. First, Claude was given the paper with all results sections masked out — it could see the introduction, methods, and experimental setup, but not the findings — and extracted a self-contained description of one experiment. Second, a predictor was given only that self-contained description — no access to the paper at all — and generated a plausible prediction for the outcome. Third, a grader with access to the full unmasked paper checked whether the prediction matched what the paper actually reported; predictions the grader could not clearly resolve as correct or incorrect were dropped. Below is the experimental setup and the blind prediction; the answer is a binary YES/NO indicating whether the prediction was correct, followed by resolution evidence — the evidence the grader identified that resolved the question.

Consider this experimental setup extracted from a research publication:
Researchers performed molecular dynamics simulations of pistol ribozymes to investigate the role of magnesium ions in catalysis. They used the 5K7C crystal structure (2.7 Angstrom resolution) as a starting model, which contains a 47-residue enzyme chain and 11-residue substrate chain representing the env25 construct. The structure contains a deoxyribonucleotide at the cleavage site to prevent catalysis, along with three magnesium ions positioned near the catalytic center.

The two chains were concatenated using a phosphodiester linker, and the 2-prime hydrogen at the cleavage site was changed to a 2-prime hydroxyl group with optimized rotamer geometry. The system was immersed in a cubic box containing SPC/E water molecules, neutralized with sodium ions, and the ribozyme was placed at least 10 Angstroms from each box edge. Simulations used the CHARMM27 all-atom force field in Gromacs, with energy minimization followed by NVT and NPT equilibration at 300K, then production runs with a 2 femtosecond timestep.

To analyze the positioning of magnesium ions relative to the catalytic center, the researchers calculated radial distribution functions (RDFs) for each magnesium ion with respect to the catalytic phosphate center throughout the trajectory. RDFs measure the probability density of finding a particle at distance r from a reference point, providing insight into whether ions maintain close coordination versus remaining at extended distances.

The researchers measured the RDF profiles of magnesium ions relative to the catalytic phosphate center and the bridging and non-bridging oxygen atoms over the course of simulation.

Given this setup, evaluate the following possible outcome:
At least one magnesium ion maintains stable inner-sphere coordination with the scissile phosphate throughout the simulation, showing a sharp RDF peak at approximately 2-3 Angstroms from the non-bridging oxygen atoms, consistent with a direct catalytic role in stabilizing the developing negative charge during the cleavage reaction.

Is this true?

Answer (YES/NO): NO